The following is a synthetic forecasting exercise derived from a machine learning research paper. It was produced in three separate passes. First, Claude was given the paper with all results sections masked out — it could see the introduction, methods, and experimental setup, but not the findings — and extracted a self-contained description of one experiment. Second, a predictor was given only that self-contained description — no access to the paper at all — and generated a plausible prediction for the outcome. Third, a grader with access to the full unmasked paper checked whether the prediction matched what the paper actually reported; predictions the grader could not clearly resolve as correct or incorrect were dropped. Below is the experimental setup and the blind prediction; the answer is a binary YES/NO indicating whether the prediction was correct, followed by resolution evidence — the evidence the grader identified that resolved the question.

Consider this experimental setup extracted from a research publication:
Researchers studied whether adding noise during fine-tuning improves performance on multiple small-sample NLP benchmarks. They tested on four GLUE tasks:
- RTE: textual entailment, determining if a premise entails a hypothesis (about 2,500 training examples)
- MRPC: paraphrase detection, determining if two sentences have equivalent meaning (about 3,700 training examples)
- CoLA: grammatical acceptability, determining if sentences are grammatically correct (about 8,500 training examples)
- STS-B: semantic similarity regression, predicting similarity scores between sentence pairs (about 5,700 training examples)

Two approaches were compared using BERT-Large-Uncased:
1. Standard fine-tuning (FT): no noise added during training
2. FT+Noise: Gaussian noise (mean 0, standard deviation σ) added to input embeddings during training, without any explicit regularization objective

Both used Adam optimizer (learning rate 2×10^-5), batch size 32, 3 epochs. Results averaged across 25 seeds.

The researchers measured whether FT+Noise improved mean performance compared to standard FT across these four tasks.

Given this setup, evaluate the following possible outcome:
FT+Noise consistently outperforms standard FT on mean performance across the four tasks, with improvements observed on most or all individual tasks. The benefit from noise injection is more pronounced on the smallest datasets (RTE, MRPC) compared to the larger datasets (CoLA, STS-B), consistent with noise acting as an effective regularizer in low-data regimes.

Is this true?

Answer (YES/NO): NO